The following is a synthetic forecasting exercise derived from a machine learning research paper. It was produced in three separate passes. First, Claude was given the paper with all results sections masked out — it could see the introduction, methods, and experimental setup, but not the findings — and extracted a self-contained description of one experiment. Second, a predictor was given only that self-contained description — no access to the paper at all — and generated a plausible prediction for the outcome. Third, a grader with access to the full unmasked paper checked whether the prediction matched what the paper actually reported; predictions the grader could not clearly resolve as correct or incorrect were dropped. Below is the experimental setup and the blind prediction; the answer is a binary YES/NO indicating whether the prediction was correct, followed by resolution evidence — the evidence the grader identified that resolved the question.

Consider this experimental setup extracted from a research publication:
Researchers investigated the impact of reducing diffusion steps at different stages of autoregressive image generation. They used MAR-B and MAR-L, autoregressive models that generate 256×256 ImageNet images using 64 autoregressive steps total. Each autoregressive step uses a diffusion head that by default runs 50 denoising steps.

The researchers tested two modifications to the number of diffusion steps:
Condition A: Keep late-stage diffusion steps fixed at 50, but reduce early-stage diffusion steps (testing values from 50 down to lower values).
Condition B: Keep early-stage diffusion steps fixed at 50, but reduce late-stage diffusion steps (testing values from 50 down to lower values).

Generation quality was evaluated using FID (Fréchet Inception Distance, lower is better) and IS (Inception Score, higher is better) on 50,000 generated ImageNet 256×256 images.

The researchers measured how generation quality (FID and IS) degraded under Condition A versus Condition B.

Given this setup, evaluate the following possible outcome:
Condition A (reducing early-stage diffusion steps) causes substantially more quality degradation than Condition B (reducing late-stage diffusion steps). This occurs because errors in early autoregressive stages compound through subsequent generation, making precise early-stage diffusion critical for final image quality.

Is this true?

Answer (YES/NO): YES